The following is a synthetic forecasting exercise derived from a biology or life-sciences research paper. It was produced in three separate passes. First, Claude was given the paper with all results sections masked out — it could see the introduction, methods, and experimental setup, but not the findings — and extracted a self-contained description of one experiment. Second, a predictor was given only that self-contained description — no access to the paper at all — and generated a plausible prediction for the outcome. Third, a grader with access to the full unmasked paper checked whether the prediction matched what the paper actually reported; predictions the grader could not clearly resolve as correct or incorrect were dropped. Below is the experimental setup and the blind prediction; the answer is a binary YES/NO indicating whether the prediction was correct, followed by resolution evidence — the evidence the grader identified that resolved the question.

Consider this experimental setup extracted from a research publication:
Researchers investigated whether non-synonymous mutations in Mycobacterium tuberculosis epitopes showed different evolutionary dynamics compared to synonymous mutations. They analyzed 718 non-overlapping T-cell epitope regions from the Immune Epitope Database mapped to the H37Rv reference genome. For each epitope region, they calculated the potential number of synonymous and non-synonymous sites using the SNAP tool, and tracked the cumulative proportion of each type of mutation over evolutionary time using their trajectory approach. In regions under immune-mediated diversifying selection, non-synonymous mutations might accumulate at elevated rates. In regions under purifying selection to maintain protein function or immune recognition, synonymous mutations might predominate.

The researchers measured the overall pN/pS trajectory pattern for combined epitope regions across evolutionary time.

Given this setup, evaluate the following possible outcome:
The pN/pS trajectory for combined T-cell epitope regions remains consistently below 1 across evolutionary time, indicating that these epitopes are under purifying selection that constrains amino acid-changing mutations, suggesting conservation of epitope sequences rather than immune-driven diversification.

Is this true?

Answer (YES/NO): YES